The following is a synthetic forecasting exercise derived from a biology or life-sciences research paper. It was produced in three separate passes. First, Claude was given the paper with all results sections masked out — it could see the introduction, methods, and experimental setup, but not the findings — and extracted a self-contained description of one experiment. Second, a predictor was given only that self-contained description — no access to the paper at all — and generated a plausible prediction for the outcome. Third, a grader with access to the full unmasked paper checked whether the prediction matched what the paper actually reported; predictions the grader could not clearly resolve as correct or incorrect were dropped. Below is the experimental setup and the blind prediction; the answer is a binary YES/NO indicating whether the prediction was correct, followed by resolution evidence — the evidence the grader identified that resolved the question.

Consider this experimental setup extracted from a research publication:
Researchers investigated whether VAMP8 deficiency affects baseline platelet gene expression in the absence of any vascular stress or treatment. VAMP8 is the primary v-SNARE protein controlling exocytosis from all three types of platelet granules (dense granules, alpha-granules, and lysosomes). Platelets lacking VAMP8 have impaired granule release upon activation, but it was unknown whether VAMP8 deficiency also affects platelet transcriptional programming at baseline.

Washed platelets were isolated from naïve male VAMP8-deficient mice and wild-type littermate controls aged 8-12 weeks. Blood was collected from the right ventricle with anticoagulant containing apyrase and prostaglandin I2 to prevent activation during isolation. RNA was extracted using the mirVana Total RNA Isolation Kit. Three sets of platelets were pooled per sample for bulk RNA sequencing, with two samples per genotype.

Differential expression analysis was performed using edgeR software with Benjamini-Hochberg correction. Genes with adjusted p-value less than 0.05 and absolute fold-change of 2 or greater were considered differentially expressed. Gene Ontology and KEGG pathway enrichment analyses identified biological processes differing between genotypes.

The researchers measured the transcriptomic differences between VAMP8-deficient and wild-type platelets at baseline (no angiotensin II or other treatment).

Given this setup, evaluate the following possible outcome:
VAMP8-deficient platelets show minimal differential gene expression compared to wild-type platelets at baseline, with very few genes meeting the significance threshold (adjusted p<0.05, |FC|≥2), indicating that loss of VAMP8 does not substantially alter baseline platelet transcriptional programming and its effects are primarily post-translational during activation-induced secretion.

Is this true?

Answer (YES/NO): NO